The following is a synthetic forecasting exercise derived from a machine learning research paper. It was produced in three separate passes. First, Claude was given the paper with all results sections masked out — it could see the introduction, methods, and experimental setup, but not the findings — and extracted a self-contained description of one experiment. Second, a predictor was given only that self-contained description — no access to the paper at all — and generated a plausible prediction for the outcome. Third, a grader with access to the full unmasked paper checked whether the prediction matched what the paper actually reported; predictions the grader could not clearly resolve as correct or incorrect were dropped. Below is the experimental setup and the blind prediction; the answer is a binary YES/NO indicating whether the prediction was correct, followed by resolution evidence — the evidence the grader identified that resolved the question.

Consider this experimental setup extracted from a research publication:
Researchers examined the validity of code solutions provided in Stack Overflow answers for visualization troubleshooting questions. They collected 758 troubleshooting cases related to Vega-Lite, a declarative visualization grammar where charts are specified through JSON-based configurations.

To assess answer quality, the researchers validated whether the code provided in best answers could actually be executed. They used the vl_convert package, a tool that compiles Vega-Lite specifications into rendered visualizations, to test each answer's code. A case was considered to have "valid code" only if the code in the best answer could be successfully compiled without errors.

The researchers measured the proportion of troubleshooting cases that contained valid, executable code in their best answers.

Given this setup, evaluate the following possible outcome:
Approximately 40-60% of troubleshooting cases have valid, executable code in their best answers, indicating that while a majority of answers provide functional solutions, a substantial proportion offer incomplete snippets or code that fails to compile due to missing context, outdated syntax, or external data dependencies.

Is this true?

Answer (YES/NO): NO